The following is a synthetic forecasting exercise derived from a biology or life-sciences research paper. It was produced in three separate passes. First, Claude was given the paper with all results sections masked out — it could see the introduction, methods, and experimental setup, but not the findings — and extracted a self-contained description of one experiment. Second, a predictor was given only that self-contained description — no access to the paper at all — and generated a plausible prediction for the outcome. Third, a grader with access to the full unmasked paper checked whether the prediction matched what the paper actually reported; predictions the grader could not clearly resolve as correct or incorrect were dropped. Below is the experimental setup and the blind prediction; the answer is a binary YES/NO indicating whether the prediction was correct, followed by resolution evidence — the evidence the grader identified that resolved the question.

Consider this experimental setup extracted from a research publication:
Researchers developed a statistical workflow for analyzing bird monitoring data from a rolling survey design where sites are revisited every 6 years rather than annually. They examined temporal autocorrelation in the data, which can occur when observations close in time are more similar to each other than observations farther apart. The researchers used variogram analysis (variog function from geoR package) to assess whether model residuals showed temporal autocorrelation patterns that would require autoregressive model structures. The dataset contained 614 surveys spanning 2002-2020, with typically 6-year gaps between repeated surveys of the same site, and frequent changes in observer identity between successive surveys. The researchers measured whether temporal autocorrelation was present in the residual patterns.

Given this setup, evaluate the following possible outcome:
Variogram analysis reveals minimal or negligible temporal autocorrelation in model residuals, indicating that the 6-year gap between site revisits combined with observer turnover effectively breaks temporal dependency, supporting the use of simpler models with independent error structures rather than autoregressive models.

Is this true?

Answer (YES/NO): YES